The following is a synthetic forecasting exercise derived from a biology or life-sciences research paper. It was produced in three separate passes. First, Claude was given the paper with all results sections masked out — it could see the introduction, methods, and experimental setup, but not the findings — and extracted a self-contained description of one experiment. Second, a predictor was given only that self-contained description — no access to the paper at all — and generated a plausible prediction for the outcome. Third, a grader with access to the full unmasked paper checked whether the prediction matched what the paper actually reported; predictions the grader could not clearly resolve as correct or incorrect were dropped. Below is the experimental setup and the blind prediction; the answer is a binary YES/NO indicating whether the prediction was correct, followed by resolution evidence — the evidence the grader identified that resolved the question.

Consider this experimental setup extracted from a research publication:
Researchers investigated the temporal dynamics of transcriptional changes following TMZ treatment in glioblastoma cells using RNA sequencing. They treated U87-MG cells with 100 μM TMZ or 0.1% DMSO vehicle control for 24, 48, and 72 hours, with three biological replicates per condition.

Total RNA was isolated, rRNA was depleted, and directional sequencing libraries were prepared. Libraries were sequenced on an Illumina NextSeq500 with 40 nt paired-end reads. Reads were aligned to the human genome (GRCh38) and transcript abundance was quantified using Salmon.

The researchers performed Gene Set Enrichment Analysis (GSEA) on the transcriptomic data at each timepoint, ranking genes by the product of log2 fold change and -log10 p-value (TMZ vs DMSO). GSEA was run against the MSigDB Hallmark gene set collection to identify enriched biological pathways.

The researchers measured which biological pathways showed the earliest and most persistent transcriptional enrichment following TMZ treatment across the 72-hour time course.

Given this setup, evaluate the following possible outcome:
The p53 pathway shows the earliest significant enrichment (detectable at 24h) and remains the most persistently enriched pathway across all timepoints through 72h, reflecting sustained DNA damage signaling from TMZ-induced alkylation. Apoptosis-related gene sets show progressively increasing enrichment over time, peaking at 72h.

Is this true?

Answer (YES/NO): NO